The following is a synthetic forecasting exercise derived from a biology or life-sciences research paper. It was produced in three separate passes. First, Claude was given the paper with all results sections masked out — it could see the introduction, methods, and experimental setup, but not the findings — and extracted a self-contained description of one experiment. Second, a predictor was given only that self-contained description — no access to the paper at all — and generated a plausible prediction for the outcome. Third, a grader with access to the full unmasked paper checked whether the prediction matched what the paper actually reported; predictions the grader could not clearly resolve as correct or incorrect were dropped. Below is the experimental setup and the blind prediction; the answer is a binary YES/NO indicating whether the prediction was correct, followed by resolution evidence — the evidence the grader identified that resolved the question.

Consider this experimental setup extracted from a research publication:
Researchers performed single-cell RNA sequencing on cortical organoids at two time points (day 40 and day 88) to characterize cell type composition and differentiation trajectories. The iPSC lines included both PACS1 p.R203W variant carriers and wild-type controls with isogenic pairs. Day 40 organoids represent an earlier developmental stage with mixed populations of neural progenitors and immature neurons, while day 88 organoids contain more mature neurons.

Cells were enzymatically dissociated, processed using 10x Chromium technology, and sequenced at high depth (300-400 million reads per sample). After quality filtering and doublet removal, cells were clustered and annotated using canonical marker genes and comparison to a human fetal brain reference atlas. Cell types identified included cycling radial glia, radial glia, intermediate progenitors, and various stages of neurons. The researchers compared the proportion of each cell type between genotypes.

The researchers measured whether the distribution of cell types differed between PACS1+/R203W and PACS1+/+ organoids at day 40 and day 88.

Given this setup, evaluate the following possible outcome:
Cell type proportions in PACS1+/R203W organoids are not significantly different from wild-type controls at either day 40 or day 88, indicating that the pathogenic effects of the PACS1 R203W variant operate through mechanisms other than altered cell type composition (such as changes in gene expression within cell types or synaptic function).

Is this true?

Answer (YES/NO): YES